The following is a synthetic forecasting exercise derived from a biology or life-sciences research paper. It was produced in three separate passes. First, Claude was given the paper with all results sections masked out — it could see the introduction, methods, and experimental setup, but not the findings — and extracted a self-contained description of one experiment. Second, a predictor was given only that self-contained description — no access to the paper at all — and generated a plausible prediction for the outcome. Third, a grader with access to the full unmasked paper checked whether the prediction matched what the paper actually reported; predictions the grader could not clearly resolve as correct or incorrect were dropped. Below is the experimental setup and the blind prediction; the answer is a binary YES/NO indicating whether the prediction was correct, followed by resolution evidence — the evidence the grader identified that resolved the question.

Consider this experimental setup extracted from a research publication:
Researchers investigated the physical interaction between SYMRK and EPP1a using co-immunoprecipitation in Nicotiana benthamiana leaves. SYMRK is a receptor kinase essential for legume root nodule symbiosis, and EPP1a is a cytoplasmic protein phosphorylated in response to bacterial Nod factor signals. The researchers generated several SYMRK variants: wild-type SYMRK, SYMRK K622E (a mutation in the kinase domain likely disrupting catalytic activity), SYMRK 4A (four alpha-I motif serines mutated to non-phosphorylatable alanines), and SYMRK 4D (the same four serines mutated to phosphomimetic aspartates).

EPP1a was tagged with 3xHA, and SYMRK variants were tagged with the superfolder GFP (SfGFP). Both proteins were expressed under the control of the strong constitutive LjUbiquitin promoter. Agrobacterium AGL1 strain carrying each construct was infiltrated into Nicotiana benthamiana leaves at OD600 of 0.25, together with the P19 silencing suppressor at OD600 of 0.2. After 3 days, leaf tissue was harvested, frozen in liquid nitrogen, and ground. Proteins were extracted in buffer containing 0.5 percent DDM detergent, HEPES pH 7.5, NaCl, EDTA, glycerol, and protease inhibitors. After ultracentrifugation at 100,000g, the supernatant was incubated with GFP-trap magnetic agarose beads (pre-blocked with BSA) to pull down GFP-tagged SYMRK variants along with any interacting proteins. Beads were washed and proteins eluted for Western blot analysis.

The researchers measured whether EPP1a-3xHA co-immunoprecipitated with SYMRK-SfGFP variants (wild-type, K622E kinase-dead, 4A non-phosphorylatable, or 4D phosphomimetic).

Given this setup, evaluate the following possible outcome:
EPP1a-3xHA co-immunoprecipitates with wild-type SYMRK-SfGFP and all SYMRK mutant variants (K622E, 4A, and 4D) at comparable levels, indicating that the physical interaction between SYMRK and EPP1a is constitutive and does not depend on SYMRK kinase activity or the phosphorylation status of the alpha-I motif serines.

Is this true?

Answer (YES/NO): NO